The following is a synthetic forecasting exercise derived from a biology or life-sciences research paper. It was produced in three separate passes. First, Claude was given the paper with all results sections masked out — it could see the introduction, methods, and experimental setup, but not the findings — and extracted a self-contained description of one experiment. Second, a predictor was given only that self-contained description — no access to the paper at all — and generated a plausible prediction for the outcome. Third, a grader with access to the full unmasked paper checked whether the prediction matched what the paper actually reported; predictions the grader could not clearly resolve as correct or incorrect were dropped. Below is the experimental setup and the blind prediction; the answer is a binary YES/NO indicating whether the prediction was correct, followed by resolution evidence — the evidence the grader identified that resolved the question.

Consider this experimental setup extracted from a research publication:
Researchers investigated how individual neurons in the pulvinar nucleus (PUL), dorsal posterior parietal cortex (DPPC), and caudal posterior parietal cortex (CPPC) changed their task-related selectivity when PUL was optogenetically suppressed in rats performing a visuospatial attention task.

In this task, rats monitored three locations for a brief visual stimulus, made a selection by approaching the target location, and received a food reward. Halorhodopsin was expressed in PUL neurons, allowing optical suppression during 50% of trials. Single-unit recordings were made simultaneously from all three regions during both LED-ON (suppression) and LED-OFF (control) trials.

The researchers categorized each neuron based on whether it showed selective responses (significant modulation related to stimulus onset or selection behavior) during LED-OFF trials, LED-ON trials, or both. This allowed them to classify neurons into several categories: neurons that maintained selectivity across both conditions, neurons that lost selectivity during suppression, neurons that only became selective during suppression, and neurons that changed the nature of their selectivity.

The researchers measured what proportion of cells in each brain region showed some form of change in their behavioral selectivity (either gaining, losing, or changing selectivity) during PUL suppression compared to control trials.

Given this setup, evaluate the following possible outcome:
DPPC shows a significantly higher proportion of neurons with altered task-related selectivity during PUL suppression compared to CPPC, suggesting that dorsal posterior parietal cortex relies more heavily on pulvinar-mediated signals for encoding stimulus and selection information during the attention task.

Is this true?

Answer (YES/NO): NO